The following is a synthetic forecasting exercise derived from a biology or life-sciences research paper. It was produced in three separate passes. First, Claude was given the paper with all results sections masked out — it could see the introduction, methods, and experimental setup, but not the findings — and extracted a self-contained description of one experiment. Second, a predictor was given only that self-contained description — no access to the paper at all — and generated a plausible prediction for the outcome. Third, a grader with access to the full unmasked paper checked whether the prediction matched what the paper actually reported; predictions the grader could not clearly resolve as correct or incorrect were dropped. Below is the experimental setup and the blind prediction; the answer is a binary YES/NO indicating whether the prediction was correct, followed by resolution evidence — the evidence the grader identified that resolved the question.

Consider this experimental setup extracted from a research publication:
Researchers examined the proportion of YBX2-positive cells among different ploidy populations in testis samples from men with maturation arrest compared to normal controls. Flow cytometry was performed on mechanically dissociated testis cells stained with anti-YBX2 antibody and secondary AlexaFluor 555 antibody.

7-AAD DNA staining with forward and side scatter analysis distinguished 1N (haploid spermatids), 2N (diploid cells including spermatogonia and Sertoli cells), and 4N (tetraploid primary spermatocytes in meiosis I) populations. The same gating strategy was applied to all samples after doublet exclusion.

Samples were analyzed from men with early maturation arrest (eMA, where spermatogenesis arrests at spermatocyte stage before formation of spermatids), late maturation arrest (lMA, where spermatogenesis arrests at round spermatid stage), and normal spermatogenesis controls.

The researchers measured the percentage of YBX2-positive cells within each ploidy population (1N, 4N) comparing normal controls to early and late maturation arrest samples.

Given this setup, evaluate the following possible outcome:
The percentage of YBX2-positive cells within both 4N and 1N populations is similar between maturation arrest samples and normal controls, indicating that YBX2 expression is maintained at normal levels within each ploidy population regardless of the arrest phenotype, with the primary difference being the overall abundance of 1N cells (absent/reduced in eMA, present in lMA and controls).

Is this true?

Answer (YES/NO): NO